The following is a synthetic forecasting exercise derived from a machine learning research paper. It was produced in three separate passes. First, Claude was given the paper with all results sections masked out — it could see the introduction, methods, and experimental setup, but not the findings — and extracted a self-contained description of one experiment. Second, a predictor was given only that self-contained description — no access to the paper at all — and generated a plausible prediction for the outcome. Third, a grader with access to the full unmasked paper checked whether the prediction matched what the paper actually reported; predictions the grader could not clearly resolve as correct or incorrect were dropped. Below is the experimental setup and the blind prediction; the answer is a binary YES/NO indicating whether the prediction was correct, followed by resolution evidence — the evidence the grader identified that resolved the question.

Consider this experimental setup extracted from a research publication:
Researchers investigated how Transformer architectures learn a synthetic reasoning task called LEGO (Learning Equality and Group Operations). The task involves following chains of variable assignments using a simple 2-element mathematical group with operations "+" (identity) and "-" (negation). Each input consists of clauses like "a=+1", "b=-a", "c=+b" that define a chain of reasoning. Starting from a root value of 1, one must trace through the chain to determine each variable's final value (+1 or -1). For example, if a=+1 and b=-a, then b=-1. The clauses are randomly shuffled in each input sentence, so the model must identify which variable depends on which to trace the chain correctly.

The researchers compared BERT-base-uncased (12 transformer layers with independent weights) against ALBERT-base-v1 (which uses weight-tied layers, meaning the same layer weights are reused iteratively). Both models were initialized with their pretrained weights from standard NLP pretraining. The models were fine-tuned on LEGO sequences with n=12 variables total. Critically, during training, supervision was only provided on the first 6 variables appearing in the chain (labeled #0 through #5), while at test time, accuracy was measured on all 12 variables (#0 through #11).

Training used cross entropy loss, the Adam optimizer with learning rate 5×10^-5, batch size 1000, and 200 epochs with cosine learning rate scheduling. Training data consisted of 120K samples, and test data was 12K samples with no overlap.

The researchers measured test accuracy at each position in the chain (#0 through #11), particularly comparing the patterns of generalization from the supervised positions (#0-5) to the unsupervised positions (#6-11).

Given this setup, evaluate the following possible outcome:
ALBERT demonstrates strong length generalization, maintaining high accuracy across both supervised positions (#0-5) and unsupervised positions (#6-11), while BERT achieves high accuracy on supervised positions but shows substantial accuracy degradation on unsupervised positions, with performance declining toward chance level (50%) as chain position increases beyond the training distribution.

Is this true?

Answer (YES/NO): NO